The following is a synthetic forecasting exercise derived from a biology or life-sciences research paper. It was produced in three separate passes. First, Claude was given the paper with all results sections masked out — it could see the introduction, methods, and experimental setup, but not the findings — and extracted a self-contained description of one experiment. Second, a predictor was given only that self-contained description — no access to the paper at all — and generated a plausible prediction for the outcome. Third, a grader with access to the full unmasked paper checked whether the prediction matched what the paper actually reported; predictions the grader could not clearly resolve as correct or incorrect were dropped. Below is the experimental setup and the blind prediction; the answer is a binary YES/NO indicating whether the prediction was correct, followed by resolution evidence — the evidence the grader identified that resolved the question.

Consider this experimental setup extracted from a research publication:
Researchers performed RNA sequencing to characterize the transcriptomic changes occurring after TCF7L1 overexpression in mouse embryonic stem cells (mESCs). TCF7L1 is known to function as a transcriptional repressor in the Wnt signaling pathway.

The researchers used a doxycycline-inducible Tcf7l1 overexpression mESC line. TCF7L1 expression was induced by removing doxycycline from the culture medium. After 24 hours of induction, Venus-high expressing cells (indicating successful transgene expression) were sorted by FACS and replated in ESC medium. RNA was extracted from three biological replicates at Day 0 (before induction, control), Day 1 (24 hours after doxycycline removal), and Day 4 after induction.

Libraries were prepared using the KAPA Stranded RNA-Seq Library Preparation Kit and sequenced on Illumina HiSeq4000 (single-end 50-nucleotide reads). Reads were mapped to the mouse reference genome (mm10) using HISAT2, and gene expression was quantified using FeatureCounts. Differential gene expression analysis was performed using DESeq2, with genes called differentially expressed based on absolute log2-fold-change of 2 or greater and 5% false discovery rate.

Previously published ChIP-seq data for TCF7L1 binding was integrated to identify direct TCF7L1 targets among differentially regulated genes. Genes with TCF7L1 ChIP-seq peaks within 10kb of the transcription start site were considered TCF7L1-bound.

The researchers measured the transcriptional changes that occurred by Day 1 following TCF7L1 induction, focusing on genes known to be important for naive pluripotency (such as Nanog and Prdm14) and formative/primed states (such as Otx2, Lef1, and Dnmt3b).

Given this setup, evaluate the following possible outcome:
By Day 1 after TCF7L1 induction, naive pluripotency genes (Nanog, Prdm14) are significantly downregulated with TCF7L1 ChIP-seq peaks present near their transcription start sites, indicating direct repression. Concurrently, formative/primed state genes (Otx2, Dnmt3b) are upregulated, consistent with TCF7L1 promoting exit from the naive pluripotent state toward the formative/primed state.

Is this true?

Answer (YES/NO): NO